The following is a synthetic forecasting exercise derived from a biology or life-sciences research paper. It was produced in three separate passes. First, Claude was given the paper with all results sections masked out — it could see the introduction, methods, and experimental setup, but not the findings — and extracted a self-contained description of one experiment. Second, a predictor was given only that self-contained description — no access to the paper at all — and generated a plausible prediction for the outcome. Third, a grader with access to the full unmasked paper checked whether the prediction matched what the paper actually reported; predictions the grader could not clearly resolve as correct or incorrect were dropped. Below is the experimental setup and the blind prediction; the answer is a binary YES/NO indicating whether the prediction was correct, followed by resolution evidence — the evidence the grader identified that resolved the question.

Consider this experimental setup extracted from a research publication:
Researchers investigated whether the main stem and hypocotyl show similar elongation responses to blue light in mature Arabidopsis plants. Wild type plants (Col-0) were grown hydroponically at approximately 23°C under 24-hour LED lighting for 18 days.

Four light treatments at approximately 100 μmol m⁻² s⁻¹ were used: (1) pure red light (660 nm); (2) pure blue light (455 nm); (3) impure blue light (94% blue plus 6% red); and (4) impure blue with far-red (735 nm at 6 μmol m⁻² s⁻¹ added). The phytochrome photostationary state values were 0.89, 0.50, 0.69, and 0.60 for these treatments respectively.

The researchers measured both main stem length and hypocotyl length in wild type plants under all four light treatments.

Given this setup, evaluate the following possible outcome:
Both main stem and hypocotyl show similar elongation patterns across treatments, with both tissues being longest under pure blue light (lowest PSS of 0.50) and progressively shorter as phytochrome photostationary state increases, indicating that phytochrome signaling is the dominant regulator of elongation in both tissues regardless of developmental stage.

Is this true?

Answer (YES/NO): NO